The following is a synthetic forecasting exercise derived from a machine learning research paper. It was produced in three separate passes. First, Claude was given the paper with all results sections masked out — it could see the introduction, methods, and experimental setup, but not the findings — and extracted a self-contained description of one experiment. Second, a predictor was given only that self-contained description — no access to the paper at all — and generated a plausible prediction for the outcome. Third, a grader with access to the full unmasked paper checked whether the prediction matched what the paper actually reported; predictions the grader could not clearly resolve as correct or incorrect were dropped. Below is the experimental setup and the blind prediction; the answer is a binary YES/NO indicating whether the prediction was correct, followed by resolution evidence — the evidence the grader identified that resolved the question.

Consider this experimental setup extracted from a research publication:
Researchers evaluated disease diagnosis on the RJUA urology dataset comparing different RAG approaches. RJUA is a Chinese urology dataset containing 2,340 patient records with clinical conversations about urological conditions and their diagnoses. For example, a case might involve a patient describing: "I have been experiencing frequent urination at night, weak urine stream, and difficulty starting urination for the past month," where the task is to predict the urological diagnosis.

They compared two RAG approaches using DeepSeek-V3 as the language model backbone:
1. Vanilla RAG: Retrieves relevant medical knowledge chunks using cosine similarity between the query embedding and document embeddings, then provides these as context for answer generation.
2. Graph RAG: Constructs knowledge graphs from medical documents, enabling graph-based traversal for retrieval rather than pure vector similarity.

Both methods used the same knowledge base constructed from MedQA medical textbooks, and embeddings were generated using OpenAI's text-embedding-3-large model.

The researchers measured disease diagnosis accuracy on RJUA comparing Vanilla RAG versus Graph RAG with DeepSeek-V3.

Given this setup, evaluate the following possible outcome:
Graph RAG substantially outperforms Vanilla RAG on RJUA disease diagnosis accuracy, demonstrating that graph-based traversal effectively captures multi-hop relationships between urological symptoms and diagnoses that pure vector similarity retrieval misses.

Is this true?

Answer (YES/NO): NO